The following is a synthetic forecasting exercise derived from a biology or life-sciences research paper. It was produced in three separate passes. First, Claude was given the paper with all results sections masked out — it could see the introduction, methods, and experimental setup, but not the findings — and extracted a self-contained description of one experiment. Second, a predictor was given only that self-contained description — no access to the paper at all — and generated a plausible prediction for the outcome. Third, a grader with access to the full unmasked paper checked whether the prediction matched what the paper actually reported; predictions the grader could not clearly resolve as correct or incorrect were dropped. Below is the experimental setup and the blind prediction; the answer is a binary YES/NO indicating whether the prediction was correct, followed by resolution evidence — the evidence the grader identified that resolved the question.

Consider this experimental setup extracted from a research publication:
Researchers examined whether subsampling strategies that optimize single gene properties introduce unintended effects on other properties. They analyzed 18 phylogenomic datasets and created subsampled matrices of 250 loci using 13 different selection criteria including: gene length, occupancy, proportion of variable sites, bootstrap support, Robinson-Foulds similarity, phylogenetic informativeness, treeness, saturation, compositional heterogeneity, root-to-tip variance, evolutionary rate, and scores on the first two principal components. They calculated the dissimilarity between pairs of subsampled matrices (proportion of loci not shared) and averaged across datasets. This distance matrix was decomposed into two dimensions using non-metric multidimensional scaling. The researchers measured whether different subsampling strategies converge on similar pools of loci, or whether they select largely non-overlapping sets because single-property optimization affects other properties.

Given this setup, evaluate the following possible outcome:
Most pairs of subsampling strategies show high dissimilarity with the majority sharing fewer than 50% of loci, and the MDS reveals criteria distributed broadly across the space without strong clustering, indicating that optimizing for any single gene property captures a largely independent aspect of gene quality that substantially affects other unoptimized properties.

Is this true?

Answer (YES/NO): NO